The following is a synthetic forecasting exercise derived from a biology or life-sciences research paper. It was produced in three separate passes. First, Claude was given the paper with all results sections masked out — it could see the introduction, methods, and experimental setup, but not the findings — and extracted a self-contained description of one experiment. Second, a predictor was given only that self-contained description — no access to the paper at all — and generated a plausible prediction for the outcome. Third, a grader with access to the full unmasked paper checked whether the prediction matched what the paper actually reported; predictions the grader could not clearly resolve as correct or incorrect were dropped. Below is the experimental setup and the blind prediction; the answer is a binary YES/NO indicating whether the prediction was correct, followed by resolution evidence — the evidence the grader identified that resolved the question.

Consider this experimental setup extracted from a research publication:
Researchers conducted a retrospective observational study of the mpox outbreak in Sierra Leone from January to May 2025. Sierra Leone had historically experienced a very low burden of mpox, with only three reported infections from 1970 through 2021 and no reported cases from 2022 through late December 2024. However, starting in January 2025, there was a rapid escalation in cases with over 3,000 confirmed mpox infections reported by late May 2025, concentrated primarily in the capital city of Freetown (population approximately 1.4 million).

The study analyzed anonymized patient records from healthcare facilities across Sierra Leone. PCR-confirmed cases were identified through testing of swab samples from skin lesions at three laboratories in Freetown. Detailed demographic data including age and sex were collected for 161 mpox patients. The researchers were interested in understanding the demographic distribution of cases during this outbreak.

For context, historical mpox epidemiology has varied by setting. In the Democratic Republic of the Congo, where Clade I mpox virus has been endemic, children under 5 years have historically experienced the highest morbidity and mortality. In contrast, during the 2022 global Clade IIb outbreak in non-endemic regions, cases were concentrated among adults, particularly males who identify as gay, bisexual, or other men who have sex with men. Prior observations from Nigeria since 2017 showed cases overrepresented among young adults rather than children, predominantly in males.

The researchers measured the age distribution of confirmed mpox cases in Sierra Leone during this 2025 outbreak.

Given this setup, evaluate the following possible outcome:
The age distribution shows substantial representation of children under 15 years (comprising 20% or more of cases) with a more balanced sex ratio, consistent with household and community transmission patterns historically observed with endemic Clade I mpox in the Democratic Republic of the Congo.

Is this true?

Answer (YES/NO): NO